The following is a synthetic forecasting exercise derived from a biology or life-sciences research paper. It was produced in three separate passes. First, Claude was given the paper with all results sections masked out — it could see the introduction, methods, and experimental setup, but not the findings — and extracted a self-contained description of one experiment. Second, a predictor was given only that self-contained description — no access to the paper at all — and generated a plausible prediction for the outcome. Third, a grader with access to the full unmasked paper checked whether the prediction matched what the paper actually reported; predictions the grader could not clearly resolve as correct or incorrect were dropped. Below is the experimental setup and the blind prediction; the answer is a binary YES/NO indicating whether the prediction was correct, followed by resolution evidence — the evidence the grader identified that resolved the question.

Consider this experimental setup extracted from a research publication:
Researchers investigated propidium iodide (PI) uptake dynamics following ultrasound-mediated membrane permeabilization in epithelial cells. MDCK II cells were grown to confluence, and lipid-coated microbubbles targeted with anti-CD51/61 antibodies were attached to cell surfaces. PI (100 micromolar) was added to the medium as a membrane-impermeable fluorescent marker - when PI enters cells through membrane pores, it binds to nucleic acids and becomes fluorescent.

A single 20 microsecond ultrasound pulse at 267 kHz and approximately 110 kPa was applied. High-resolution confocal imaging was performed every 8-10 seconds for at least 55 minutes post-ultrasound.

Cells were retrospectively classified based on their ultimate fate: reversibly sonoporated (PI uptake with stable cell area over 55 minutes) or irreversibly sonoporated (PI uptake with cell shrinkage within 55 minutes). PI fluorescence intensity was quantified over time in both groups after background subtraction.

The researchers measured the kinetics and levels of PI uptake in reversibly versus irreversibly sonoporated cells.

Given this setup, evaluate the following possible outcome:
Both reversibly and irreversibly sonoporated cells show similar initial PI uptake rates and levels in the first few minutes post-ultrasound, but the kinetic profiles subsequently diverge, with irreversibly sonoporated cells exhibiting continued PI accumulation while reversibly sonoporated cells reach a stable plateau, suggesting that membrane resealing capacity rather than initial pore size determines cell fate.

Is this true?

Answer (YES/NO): NO